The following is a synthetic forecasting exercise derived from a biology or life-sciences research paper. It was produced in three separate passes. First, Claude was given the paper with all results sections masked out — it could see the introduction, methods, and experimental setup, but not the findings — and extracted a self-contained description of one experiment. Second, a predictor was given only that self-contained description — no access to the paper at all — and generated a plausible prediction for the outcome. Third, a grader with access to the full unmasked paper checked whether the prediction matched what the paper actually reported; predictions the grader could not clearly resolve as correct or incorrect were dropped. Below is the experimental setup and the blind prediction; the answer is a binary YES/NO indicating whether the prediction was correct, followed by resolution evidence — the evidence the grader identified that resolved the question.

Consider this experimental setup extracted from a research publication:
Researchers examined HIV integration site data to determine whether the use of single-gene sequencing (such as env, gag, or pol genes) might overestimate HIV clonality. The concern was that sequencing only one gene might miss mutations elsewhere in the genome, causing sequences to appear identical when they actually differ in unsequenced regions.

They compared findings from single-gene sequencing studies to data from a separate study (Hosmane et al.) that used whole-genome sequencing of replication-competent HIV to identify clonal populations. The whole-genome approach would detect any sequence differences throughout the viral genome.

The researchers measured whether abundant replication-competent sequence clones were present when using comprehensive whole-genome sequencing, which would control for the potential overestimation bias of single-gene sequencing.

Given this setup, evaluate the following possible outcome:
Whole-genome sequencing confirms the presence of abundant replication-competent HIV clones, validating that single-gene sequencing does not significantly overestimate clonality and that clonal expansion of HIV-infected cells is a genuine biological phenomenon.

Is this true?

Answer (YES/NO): YES